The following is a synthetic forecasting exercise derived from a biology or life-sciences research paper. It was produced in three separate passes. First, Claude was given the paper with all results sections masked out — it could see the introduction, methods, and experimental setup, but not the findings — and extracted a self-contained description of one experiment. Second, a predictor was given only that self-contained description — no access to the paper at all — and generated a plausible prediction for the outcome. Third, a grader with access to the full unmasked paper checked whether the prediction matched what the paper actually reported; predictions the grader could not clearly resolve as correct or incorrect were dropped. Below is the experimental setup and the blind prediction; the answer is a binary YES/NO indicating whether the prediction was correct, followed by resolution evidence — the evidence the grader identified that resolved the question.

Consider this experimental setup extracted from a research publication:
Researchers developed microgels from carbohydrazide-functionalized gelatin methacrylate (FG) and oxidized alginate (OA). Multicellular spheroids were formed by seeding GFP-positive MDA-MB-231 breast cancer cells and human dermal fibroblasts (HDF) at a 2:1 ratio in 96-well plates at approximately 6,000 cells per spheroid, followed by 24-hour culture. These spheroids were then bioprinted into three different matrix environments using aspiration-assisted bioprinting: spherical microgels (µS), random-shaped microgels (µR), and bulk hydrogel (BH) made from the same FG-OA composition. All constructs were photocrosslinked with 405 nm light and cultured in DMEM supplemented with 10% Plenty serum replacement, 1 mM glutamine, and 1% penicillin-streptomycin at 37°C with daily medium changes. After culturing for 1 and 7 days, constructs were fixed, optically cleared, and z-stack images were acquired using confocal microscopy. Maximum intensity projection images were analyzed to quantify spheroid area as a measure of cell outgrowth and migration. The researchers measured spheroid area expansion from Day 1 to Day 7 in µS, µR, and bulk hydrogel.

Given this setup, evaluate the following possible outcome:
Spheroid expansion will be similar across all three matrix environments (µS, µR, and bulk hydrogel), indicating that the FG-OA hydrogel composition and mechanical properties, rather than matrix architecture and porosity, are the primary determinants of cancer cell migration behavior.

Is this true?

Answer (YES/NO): NO